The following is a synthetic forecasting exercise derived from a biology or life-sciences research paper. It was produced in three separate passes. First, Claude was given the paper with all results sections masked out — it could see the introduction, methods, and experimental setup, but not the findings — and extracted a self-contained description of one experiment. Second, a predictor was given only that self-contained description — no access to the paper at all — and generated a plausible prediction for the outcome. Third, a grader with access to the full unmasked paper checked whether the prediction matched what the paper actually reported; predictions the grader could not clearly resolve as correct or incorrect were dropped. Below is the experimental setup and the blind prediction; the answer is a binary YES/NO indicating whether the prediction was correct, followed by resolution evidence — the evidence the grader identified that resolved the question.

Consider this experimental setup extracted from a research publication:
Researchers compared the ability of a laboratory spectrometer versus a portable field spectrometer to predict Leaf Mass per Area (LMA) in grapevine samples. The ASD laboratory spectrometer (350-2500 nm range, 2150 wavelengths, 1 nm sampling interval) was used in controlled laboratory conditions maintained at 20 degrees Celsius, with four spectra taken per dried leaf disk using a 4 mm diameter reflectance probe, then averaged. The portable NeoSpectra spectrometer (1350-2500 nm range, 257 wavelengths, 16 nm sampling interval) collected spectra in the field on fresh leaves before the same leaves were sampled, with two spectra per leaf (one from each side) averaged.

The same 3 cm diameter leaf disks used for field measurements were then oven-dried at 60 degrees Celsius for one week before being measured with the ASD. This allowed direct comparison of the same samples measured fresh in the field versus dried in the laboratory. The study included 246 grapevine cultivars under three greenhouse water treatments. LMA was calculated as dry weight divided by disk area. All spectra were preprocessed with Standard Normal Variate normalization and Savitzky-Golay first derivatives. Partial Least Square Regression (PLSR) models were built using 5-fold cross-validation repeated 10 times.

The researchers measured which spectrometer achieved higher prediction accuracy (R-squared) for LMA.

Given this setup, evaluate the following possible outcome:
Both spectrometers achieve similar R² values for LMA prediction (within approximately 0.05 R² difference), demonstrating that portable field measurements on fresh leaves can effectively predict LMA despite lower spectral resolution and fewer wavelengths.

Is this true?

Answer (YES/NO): NO